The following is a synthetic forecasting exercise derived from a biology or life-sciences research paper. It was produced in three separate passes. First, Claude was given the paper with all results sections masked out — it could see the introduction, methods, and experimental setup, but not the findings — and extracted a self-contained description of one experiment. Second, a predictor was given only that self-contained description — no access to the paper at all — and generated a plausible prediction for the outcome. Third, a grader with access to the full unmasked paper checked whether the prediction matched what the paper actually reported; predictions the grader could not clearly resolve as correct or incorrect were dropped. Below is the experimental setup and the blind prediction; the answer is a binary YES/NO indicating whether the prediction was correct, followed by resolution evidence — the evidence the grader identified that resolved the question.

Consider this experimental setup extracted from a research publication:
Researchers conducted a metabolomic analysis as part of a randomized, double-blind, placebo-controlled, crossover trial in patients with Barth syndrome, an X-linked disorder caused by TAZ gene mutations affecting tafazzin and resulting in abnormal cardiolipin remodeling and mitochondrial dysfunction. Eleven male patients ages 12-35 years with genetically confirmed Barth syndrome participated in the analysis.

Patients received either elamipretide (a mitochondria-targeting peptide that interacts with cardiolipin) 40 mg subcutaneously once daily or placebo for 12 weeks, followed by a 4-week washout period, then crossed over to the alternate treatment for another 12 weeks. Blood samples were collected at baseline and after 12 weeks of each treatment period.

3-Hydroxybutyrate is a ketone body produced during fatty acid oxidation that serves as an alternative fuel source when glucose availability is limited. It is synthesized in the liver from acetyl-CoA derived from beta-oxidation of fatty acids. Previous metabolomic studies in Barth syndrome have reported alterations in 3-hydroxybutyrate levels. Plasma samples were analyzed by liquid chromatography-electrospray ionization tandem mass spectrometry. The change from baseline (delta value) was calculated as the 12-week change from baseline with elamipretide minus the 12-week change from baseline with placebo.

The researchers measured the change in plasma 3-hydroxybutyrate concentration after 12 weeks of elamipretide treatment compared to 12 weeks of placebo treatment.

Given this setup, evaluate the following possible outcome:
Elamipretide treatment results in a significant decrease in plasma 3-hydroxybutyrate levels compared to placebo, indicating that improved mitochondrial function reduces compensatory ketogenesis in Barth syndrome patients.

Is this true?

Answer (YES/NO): NO